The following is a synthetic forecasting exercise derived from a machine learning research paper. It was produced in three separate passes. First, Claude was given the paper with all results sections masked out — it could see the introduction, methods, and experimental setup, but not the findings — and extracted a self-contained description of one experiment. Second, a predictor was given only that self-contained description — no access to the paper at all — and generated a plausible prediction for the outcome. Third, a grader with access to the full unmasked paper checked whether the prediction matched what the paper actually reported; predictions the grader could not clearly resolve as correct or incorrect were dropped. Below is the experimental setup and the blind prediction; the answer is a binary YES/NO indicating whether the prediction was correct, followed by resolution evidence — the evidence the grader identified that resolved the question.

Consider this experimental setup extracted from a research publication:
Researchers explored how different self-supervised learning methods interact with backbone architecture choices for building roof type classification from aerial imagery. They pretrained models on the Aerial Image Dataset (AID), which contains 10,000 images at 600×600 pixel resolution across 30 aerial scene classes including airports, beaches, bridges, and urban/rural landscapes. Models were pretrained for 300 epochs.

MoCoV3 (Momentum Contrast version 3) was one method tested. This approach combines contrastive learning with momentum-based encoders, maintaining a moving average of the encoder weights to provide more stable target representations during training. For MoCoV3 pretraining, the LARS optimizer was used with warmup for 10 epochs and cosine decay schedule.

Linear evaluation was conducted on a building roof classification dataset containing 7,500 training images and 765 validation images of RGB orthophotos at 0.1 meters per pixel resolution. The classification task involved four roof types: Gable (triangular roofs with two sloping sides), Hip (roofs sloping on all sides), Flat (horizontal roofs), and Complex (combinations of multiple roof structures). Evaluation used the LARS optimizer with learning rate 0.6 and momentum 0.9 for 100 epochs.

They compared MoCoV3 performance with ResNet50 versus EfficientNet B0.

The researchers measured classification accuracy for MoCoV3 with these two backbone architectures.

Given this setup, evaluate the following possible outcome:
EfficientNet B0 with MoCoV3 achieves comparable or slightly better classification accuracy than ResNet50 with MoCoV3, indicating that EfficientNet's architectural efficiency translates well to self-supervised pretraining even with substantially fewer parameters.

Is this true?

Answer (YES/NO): NO